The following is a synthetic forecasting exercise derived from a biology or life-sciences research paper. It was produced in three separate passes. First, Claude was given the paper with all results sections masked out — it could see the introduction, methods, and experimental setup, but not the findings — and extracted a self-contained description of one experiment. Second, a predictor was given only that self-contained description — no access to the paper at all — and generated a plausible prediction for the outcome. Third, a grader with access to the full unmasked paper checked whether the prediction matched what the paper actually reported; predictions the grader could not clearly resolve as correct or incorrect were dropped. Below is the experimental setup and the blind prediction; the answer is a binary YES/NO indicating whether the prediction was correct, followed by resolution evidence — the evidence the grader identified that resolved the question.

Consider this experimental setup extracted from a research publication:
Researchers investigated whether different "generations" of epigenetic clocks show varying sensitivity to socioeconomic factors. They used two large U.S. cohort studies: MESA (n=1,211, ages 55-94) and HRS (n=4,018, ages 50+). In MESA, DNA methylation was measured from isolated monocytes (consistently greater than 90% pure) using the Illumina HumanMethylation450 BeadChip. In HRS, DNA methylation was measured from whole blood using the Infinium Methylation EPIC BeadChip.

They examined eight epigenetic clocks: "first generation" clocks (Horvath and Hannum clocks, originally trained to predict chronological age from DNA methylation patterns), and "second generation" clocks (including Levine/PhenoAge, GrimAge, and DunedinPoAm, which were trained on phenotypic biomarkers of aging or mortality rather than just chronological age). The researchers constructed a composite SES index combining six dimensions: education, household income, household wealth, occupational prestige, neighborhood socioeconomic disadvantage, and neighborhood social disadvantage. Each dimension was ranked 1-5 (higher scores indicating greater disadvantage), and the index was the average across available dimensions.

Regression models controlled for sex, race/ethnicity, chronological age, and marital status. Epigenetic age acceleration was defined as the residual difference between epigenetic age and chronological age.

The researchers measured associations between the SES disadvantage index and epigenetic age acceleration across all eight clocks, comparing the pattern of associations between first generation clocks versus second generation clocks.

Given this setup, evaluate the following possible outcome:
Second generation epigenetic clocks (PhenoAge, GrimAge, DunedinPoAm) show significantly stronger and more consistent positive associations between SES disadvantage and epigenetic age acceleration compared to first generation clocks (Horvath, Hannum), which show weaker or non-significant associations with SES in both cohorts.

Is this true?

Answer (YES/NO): YES